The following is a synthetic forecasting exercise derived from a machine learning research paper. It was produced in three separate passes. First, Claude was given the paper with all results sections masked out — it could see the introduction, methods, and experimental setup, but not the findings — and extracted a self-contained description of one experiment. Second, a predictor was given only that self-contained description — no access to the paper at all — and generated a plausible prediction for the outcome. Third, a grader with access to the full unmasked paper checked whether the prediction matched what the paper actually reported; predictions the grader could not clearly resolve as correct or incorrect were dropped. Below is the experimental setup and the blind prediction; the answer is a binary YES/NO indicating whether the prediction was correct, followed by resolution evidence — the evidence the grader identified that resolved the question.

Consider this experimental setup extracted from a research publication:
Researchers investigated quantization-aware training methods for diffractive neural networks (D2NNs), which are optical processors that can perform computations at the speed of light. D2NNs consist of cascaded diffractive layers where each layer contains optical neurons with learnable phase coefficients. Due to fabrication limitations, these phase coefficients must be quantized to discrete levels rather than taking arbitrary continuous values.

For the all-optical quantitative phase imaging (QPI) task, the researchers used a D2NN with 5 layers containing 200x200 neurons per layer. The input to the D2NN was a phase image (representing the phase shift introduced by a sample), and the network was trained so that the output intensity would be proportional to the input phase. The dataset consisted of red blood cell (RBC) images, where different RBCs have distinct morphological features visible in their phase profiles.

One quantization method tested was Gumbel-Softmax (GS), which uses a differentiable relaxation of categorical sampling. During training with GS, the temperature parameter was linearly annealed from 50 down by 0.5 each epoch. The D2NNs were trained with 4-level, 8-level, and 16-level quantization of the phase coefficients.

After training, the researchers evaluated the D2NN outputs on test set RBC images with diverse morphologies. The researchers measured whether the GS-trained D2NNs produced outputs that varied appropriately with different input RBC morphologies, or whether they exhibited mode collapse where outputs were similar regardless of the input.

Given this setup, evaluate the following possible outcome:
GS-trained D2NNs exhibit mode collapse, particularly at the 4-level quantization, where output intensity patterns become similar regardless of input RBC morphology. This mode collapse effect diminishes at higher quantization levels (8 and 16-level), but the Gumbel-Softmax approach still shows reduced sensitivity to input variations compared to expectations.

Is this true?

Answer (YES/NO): NO